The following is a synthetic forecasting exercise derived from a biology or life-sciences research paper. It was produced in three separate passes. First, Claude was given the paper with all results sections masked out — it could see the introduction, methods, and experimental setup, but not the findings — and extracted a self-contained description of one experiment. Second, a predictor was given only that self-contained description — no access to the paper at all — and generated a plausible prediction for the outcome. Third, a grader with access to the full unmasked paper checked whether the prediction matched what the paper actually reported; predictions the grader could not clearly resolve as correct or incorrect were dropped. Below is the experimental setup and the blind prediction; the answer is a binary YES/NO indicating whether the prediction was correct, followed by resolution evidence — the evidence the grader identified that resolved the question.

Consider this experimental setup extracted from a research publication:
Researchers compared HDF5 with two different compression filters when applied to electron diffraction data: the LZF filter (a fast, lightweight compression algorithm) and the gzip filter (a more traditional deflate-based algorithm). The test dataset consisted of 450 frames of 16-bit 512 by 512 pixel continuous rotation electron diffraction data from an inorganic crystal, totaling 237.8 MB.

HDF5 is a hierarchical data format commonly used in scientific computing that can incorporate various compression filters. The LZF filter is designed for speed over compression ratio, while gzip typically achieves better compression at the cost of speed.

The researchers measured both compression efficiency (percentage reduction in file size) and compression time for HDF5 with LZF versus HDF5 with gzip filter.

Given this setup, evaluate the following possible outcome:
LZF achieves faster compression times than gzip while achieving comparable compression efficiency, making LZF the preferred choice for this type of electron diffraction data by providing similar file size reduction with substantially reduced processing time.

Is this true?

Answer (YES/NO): NO